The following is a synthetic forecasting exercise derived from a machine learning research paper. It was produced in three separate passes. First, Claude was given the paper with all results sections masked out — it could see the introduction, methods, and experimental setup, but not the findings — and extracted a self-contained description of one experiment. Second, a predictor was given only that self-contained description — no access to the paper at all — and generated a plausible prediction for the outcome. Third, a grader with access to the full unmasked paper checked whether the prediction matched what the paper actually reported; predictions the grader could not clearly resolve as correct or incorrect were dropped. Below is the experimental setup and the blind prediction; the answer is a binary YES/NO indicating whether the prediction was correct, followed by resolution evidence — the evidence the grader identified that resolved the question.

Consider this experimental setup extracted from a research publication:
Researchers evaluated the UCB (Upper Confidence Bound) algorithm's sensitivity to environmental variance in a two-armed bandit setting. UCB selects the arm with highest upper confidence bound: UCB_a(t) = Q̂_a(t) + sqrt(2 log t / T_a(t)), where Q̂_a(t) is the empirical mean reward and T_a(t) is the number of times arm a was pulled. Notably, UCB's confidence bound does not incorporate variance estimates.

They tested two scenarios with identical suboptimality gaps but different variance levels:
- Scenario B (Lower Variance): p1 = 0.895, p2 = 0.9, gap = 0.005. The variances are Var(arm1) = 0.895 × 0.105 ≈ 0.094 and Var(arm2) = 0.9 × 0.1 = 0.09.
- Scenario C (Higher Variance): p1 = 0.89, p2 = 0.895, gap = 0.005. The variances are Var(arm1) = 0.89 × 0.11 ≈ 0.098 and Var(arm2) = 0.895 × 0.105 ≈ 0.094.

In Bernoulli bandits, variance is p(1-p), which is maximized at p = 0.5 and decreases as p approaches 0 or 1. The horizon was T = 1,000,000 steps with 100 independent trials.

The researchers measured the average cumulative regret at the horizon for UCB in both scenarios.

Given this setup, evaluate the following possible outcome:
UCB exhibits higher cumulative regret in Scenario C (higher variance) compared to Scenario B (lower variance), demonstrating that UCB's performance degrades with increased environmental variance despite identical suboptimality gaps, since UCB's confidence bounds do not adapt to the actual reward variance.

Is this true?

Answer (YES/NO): YES